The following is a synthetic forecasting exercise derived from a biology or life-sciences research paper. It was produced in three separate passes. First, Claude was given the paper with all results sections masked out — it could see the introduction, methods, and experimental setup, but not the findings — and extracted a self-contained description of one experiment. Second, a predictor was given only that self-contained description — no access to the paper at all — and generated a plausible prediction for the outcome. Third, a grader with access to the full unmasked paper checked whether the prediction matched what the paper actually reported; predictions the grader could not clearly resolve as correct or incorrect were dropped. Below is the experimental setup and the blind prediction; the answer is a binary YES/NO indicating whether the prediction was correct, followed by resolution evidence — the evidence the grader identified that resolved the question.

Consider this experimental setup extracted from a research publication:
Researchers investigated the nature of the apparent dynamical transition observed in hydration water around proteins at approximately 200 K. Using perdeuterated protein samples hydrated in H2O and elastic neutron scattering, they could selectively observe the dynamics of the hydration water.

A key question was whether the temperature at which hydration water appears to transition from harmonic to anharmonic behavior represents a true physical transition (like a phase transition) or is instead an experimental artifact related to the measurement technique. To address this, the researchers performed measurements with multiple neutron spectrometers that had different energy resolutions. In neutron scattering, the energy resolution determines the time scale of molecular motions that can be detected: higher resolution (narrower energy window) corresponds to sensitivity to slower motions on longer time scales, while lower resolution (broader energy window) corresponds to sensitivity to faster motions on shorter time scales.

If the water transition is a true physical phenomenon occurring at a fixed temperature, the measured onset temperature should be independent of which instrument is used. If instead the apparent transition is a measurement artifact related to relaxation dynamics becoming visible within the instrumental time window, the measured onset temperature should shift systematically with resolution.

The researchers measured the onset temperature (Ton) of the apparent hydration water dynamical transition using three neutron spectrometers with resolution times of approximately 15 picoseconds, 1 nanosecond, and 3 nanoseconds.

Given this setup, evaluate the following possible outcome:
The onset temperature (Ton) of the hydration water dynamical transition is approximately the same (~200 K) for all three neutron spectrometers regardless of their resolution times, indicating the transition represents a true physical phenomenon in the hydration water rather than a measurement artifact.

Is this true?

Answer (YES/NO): NO